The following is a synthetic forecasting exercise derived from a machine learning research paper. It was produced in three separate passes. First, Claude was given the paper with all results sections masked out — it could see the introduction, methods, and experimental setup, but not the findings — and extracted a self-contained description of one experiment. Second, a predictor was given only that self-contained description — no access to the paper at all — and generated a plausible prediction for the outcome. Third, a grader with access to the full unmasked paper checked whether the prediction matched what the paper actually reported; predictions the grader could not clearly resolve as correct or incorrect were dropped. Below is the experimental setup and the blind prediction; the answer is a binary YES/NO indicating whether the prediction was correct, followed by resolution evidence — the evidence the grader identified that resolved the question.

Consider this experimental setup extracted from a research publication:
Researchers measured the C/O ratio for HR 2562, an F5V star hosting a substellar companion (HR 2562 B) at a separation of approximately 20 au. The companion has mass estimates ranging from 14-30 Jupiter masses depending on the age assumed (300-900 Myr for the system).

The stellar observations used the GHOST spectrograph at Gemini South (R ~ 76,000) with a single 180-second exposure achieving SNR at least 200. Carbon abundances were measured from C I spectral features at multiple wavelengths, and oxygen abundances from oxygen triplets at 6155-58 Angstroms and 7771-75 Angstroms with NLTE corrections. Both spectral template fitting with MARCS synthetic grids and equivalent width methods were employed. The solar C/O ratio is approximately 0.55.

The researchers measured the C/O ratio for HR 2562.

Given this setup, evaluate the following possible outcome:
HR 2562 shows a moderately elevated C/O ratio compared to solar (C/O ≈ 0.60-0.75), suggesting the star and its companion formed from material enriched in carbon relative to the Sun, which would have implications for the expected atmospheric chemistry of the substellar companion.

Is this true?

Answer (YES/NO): NO